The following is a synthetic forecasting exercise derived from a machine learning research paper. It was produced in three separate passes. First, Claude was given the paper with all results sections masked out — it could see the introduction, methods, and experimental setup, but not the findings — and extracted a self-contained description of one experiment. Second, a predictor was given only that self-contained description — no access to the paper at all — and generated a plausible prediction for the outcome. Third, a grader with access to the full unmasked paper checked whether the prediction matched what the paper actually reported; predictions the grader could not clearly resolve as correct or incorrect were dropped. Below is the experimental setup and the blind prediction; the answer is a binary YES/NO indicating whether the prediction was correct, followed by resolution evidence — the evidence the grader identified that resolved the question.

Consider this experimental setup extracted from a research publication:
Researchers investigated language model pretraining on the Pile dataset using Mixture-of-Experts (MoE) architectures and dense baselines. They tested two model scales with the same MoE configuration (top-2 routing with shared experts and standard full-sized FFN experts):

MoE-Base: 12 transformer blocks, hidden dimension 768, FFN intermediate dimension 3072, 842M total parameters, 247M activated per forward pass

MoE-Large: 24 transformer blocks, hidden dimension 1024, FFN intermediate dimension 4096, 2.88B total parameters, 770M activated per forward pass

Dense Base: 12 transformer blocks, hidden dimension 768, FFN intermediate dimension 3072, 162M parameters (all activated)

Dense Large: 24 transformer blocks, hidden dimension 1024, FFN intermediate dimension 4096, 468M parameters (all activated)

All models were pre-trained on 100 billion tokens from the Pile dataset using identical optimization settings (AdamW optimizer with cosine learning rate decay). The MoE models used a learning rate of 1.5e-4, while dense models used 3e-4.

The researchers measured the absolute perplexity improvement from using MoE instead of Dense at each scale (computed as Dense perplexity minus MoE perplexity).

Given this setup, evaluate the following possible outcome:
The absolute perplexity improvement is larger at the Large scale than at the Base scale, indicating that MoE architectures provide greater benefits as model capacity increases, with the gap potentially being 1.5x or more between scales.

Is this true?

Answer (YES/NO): NO